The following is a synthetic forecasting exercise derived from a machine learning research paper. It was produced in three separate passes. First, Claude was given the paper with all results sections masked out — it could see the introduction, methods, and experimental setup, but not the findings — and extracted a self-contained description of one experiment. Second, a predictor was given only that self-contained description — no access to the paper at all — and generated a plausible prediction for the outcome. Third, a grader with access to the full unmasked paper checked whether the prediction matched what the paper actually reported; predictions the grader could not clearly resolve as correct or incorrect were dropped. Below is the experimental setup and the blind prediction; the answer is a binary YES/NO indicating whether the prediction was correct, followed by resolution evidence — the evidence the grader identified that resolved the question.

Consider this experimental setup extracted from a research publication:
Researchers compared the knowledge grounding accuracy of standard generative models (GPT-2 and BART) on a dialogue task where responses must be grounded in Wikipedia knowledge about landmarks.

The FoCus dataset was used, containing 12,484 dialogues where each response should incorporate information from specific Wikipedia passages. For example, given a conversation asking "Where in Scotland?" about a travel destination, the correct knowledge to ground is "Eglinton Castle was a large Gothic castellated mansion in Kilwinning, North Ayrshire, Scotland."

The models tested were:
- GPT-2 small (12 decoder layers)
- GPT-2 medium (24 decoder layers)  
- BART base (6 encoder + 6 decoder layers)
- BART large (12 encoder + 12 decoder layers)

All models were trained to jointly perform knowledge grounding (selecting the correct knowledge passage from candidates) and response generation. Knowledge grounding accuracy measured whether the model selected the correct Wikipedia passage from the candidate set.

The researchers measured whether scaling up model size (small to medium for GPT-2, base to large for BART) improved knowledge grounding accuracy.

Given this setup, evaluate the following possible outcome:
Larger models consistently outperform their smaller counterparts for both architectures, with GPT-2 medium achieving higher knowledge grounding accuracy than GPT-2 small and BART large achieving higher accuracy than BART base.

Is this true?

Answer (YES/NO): NO